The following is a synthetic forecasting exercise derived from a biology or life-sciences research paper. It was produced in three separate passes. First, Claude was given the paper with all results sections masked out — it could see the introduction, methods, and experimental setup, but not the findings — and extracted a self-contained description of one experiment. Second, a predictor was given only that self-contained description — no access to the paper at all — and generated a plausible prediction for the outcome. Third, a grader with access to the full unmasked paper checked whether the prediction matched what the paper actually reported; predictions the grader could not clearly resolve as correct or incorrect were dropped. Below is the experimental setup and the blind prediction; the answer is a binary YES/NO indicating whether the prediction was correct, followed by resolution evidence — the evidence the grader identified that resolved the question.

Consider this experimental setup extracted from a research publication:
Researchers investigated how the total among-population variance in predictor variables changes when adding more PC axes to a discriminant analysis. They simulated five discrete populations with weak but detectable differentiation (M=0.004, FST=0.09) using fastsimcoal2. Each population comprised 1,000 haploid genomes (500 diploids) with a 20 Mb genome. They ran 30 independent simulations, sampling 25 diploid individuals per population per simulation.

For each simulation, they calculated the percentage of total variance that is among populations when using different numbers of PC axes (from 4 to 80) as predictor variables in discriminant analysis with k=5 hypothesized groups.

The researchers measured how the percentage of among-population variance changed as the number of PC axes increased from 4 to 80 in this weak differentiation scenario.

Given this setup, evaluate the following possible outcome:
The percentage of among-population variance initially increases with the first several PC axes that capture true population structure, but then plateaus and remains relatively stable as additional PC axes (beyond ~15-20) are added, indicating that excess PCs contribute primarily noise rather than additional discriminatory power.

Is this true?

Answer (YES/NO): NO